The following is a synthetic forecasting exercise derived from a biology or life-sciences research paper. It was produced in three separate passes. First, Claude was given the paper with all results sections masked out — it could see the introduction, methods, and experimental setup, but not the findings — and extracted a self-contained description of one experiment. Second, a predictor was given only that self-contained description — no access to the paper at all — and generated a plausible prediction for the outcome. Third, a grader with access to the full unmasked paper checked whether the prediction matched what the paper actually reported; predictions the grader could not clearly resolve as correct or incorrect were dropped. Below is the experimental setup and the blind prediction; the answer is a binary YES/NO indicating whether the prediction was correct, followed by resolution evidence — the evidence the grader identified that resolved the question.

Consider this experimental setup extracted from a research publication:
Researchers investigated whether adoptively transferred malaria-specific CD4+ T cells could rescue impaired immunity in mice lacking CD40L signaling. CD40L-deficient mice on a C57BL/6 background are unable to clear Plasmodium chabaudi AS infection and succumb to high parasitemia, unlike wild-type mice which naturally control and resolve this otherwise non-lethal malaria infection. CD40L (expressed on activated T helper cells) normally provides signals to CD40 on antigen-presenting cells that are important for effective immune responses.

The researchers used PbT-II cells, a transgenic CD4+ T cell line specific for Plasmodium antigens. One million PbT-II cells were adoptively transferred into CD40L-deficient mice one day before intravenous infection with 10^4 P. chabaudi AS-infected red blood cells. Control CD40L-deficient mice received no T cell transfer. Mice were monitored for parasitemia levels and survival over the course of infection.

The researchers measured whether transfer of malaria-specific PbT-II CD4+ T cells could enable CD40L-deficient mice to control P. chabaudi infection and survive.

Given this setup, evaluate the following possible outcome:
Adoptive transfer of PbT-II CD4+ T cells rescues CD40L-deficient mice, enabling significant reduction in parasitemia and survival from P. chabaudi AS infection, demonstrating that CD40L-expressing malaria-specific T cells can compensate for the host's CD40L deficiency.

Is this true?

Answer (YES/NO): NO